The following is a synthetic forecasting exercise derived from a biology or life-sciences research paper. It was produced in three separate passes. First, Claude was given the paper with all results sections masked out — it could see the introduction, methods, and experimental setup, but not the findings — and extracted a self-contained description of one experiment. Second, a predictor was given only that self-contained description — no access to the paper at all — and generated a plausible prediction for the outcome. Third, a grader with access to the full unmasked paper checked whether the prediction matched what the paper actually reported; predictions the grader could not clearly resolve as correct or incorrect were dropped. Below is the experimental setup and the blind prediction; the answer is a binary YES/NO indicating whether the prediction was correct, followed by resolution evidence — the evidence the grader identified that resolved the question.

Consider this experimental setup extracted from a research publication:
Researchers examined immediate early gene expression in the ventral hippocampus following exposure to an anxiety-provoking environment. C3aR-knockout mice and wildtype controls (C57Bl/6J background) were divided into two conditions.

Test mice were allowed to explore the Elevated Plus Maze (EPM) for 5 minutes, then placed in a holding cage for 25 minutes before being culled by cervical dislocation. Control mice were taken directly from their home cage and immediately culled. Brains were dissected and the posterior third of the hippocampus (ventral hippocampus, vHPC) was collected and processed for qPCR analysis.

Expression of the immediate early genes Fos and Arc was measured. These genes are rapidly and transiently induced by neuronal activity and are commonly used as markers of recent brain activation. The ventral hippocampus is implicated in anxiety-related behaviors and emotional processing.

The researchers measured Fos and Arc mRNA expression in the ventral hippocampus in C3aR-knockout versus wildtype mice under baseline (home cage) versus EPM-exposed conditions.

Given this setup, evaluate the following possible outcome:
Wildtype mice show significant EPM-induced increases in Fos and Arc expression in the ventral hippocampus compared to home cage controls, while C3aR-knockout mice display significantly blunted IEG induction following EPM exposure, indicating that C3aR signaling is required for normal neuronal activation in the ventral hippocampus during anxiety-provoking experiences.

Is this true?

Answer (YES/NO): NO